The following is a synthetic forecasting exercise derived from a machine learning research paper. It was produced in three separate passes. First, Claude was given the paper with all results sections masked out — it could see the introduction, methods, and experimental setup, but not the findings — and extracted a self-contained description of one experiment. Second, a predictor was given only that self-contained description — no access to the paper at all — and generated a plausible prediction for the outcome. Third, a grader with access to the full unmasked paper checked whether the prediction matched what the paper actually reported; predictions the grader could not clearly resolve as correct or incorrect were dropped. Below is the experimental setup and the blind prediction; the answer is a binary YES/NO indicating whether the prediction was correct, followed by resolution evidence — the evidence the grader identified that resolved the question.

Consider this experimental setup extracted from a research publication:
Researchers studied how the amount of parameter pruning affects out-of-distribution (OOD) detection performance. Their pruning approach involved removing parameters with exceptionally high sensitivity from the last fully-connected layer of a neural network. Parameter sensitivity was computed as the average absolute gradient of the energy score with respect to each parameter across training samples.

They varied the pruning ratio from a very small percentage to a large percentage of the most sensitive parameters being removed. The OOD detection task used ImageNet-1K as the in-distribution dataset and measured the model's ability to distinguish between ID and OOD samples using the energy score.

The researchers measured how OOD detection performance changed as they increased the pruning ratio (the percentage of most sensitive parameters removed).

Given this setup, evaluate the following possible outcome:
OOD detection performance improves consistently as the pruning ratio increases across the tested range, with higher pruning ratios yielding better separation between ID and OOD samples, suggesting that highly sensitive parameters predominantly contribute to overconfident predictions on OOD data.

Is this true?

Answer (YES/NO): NO